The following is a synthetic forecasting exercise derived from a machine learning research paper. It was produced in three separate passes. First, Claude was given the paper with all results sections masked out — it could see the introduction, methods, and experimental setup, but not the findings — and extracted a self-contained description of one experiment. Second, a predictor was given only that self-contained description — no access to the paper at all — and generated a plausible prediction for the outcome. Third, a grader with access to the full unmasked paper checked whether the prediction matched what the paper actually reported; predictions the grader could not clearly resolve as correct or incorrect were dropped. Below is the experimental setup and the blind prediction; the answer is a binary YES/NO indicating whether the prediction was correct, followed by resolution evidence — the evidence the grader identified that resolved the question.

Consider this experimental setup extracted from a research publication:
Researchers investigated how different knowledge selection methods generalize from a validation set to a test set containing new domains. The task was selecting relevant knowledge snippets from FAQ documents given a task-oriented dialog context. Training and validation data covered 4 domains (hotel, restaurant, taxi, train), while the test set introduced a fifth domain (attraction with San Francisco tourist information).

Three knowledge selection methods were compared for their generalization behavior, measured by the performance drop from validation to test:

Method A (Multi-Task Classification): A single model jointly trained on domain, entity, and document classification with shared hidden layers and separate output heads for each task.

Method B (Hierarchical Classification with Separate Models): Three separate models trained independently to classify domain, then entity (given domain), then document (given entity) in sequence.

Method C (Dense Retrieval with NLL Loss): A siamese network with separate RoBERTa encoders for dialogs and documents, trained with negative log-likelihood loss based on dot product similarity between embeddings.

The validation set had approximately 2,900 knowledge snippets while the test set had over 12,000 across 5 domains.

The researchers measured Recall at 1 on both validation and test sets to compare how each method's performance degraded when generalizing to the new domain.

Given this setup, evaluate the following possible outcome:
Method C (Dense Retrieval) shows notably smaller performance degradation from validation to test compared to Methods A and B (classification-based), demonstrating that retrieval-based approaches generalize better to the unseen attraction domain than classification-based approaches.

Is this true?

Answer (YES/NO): NO